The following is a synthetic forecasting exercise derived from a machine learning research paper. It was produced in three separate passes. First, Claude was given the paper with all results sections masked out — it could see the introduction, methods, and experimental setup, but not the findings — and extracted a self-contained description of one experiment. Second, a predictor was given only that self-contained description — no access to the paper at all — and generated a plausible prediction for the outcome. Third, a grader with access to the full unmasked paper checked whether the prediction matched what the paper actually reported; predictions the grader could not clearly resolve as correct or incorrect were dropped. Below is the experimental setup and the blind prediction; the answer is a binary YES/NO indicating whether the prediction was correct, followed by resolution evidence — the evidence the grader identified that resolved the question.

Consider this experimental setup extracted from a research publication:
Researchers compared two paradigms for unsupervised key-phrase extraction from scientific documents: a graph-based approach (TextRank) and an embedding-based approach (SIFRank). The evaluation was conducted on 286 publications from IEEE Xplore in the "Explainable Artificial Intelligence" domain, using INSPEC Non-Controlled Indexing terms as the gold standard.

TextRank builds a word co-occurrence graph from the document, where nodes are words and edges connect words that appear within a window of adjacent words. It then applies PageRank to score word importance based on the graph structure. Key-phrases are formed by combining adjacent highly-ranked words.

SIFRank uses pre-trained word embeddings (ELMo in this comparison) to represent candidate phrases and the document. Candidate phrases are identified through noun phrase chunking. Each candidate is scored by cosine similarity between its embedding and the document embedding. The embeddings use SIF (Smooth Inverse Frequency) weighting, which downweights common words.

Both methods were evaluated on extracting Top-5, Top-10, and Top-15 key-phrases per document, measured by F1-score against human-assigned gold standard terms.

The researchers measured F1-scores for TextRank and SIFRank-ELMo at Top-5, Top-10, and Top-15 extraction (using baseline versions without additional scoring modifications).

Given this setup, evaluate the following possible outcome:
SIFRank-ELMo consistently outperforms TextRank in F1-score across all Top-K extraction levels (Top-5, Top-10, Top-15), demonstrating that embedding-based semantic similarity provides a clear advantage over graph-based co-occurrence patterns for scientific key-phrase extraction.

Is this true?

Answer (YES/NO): NO